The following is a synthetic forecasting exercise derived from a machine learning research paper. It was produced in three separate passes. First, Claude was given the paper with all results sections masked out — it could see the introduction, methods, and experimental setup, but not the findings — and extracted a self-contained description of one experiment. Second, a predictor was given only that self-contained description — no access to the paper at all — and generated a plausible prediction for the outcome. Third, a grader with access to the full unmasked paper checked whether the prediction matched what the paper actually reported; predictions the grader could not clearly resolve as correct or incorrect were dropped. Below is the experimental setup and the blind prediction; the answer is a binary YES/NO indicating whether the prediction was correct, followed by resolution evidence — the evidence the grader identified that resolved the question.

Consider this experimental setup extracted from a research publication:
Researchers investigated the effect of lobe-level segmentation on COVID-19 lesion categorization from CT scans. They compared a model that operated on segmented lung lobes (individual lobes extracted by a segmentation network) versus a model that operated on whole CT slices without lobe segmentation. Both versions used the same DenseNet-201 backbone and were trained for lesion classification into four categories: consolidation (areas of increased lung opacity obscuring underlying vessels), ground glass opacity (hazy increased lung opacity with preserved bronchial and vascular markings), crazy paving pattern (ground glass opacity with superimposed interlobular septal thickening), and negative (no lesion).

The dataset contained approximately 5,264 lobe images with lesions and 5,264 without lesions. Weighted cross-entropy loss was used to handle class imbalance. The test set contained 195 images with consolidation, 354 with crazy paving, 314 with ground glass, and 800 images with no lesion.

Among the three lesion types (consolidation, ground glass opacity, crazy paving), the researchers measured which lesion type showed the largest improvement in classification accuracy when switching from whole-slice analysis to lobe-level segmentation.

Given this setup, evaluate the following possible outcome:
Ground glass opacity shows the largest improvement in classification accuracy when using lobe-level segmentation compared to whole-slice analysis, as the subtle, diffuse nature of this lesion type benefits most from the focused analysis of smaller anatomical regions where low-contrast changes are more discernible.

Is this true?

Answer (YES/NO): NO